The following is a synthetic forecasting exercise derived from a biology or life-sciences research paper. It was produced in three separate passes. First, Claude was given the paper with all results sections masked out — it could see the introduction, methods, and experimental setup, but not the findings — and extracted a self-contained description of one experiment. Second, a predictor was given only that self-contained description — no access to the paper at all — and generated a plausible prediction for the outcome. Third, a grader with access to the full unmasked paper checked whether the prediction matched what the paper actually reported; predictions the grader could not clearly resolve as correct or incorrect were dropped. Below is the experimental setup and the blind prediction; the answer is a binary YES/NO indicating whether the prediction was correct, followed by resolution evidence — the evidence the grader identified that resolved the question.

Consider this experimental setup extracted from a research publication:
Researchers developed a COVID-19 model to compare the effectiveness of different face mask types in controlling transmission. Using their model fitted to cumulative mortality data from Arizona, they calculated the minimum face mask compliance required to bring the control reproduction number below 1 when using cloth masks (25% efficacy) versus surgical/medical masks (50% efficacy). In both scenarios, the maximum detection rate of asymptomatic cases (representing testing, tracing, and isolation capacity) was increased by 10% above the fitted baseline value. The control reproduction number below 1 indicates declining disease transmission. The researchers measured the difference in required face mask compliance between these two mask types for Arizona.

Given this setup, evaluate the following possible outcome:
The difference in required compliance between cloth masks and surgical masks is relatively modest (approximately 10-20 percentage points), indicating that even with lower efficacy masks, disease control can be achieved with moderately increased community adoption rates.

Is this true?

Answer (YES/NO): NO